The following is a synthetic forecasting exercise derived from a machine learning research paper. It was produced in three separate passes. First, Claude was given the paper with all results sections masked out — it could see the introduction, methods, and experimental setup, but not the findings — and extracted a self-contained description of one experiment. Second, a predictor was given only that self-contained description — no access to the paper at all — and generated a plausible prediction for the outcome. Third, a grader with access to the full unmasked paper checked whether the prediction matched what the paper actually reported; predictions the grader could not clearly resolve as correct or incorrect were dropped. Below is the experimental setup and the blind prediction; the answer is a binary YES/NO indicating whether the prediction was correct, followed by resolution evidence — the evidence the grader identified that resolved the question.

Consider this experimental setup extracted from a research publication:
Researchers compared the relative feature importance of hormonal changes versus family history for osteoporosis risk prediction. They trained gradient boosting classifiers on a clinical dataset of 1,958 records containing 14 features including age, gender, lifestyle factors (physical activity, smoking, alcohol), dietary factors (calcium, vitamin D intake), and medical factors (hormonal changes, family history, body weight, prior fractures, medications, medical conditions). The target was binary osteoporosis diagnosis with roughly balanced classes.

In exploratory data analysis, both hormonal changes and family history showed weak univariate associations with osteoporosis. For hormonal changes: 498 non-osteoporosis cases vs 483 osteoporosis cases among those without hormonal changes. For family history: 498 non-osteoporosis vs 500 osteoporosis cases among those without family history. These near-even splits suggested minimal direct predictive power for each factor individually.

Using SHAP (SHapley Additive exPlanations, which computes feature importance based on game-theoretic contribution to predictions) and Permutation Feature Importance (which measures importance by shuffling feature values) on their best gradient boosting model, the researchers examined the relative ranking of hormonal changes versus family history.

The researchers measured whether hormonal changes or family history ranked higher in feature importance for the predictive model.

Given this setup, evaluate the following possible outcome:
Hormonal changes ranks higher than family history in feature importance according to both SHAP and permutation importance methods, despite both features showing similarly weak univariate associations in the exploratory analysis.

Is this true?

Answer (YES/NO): YES